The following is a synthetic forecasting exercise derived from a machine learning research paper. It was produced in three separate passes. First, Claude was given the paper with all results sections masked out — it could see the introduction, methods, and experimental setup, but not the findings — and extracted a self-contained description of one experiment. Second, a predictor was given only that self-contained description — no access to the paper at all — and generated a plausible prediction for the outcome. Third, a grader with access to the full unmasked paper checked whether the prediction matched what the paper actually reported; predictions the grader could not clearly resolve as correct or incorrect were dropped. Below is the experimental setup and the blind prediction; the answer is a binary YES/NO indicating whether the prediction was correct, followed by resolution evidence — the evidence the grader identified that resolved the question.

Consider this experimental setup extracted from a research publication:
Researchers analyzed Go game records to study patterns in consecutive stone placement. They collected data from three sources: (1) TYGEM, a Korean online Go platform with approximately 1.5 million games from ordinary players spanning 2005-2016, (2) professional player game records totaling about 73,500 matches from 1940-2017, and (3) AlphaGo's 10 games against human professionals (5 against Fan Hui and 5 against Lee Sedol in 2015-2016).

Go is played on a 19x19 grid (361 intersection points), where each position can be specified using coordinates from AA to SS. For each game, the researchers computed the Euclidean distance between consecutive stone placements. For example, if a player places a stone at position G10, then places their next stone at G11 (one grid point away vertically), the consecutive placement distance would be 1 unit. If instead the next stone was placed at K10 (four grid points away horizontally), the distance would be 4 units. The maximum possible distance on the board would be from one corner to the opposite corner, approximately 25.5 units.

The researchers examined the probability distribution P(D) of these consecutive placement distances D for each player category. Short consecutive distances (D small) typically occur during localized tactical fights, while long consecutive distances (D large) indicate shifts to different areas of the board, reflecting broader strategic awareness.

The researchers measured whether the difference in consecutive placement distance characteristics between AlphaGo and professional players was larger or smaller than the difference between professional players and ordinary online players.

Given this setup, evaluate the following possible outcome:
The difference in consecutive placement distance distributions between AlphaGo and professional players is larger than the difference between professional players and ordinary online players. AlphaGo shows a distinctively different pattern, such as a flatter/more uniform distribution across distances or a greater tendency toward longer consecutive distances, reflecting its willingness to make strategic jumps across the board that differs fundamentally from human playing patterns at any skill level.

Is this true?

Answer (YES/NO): YES